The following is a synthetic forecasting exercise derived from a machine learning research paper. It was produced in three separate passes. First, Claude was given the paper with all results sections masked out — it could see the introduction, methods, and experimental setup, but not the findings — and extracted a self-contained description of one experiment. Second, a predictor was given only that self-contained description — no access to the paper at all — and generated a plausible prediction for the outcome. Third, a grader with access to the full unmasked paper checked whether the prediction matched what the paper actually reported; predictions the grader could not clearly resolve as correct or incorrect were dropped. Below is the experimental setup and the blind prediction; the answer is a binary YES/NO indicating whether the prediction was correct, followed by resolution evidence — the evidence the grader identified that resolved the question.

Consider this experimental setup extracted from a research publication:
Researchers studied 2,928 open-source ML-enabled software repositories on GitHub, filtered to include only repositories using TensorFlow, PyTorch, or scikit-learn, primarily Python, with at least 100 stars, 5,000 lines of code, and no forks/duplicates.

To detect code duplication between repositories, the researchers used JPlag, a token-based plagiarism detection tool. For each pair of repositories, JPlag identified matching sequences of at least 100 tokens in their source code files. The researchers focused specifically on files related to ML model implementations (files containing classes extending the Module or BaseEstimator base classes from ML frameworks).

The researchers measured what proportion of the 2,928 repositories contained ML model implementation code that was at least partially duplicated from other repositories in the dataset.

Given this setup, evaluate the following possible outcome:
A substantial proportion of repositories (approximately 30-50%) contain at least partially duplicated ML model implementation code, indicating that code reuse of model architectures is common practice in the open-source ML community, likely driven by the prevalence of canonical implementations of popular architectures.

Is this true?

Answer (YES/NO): NO